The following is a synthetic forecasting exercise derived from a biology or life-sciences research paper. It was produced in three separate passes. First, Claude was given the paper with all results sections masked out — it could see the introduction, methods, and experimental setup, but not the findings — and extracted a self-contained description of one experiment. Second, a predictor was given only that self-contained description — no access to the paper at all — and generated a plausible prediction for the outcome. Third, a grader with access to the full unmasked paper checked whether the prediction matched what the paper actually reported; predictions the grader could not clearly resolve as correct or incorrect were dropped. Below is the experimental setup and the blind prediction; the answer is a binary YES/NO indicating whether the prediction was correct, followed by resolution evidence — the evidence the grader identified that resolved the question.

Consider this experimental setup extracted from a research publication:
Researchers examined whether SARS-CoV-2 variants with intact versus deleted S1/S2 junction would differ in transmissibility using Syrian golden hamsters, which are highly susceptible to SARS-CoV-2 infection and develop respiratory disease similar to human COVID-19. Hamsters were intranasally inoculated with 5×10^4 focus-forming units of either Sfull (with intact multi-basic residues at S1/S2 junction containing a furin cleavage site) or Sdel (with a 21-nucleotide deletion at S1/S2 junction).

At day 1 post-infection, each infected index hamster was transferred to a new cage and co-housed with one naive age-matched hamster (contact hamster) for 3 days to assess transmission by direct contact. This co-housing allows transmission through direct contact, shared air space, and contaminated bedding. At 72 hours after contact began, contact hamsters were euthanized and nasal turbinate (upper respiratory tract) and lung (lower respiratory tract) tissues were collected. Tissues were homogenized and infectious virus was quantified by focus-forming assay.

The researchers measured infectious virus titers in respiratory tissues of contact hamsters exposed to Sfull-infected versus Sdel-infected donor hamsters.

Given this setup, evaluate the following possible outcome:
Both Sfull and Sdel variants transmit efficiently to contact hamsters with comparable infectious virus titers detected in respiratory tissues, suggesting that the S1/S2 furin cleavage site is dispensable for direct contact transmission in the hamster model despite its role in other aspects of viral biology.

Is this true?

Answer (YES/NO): NO